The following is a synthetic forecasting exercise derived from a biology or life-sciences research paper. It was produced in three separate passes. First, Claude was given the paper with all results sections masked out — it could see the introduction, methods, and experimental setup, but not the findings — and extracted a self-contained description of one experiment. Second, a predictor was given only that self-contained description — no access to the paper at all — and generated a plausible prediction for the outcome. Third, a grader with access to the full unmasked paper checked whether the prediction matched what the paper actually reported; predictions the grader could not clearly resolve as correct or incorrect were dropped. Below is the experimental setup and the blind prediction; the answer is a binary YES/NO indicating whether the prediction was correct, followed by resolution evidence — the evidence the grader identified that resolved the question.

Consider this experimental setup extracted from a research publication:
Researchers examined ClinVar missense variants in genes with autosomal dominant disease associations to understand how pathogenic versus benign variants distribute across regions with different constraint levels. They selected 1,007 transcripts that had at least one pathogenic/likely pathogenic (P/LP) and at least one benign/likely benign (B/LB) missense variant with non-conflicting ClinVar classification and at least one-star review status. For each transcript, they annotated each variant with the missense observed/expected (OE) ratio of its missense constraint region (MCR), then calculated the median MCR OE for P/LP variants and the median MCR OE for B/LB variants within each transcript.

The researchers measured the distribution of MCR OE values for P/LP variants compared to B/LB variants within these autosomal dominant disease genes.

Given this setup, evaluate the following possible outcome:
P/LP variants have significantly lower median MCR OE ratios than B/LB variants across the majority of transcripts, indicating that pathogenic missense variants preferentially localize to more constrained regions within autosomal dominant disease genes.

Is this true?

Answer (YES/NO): YES